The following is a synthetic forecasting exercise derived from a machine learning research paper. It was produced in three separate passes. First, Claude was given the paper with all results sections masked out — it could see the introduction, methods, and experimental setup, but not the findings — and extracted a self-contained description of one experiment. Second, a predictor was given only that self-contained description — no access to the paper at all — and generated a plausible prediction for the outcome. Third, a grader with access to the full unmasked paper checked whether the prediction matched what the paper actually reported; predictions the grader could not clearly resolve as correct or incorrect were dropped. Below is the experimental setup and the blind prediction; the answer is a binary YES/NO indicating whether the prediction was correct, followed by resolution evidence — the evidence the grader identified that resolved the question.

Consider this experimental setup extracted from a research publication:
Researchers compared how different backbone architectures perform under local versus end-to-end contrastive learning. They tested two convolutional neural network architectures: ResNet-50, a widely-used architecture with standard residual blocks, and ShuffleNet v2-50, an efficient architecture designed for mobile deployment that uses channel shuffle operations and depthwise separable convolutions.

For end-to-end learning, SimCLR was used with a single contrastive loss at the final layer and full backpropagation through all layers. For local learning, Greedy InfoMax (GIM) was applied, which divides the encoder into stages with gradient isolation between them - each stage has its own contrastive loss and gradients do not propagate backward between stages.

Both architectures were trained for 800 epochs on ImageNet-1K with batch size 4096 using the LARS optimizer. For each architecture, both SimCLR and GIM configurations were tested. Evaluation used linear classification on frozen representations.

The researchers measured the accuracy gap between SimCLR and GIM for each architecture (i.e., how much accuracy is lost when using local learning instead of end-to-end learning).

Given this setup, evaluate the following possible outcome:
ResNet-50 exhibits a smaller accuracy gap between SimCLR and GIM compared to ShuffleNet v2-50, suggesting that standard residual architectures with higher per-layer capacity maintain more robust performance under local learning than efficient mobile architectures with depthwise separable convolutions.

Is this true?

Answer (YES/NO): YES